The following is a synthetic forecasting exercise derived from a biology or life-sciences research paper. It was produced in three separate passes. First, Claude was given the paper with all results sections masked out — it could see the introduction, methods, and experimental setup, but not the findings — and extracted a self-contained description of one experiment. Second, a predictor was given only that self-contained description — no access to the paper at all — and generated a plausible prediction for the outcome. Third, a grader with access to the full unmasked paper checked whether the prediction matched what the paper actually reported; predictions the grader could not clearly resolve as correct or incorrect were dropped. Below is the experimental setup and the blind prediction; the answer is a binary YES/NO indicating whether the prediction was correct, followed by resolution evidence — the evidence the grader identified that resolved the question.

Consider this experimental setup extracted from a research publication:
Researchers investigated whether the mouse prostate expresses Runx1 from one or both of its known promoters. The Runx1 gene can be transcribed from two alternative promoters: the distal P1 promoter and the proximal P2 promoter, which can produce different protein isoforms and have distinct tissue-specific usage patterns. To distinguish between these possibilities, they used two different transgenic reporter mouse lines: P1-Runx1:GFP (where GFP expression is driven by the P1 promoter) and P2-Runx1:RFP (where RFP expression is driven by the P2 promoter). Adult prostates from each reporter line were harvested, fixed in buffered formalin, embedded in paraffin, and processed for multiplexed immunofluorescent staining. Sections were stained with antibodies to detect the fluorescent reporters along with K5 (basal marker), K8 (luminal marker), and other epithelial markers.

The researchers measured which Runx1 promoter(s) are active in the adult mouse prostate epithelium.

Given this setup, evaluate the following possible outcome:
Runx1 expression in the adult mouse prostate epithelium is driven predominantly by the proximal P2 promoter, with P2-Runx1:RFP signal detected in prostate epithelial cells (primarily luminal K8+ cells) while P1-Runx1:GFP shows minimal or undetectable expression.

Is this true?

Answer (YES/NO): NO